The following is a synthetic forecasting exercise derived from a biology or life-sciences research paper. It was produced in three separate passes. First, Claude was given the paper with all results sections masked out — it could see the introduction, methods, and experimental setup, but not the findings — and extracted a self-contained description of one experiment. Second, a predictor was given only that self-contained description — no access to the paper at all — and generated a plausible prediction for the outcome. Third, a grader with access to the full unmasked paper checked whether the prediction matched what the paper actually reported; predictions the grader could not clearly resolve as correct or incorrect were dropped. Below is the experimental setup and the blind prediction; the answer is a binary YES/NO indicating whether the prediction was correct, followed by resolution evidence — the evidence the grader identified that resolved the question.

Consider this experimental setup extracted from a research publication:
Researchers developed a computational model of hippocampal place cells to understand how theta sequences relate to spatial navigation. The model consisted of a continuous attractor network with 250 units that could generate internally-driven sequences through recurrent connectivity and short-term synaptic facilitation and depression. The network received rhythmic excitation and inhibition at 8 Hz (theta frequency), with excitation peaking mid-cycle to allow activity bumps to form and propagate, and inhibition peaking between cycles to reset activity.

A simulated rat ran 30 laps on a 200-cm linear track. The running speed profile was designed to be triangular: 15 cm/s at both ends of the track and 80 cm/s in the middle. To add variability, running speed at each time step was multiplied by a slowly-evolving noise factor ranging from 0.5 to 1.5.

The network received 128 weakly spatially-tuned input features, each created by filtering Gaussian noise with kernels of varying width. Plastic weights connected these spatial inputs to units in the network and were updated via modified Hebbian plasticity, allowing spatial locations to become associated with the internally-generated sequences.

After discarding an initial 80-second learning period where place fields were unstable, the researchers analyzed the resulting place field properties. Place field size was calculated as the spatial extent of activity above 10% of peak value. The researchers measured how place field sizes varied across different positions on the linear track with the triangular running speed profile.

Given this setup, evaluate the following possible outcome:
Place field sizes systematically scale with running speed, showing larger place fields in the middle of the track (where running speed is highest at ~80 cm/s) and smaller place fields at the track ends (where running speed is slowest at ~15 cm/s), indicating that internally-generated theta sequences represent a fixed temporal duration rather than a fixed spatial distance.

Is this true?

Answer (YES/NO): YES